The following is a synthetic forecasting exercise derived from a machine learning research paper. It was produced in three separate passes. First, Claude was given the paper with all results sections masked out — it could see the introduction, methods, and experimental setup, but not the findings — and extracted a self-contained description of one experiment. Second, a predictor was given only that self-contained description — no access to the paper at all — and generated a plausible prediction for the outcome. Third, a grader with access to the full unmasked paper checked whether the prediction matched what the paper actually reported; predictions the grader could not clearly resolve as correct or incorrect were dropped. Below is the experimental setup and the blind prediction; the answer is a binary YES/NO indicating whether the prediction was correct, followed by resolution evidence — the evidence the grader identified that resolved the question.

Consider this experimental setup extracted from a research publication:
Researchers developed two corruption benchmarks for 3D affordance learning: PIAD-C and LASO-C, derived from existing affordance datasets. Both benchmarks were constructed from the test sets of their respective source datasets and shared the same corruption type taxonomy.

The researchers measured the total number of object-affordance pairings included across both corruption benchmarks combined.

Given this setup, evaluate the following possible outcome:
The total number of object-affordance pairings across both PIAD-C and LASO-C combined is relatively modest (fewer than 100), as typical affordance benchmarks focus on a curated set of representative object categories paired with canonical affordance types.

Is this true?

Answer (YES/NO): NO